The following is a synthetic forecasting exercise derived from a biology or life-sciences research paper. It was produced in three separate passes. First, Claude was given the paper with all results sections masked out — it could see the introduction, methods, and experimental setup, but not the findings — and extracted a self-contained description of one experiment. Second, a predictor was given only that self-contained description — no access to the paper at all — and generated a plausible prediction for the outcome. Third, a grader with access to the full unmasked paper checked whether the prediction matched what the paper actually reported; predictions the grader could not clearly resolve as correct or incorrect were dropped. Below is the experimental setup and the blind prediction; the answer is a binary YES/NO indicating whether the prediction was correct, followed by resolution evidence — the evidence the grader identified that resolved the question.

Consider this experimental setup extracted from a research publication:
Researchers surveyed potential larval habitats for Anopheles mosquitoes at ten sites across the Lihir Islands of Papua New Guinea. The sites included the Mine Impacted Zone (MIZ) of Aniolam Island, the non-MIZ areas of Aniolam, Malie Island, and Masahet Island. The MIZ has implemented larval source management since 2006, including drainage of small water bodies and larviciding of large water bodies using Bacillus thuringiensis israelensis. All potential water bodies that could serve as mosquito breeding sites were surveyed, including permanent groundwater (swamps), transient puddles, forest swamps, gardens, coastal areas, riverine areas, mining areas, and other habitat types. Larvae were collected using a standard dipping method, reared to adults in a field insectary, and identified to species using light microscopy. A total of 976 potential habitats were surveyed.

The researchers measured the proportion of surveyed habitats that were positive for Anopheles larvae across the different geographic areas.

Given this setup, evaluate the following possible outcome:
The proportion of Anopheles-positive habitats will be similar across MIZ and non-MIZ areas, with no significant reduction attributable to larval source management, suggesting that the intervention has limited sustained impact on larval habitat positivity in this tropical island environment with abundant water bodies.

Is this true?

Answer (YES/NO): NO